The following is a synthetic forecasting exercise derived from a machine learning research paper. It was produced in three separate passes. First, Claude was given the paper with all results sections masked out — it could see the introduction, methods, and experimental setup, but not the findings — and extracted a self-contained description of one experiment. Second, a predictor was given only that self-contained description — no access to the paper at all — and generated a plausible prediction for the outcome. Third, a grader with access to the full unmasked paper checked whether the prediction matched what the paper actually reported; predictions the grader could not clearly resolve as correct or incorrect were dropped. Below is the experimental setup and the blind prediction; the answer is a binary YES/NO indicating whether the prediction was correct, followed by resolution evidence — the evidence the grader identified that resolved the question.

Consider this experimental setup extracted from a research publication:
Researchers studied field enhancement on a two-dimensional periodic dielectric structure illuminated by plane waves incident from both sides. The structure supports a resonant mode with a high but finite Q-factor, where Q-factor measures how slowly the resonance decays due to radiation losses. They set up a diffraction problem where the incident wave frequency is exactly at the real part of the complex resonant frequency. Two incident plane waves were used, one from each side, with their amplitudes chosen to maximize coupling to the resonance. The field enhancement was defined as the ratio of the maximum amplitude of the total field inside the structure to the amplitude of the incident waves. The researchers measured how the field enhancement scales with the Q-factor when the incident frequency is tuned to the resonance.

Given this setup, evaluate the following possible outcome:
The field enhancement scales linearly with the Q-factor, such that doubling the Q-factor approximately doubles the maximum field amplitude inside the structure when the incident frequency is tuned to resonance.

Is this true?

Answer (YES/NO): NO